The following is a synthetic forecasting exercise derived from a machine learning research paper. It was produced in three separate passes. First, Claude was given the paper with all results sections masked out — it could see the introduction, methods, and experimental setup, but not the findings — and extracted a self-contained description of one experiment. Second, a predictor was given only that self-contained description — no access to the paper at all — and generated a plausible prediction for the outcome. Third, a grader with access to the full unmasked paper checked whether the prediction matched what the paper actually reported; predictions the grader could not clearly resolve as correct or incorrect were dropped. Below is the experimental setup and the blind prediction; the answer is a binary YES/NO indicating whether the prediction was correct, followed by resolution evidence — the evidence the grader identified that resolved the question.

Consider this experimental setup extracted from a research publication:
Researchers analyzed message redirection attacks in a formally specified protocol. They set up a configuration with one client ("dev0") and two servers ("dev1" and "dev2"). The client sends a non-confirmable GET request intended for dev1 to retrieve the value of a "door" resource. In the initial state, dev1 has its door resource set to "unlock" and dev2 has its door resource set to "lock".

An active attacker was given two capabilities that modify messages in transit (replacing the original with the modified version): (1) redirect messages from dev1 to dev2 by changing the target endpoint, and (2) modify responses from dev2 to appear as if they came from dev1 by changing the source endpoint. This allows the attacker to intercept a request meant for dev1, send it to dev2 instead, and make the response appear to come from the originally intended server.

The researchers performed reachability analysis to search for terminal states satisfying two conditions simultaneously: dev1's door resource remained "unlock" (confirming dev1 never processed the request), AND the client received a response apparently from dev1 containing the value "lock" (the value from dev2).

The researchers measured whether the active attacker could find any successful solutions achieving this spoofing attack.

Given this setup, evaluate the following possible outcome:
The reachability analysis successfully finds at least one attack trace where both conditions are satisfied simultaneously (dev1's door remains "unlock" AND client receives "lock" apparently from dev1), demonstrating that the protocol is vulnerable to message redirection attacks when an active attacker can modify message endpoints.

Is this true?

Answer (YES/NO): YES